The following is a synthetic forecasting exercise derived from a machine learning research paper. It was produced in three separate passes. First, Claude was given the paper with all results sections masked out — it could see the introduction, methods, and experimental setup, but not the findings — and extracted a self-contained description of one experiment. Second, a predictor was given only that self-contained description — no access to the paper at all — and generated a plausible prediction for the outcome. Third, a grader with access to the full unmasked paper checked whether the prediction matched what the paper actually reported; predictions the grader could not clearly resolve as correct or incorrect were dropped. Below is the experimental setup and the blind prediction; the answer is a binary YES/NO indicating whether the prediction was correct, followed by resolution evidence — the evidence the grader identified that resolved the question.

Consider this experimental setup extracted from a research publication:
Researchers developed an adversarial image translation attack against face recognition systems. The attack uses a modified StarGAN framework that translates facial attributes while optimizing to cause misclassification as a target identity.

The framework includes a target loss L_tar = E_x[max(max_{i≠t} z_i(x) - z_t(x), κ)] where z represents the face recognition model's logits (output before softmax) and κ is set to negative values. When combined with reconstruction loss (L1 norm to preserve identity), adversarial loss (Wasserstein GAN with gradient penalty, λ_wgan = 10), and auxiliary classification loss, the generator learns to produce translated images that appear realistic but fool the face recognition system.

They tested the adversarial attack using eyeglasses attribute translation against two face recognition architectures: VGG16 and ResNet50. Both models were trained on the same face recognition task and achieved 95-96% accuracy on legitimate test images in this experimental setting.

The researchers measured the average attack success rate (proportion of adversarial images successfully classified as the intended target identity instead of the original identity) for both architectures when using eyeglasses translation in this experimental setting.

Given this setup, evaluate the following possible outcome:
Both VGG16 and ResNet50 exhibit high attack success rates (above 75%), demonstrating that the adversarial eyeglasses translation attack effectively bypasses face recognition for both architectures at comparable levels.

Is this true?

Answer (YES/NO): YES